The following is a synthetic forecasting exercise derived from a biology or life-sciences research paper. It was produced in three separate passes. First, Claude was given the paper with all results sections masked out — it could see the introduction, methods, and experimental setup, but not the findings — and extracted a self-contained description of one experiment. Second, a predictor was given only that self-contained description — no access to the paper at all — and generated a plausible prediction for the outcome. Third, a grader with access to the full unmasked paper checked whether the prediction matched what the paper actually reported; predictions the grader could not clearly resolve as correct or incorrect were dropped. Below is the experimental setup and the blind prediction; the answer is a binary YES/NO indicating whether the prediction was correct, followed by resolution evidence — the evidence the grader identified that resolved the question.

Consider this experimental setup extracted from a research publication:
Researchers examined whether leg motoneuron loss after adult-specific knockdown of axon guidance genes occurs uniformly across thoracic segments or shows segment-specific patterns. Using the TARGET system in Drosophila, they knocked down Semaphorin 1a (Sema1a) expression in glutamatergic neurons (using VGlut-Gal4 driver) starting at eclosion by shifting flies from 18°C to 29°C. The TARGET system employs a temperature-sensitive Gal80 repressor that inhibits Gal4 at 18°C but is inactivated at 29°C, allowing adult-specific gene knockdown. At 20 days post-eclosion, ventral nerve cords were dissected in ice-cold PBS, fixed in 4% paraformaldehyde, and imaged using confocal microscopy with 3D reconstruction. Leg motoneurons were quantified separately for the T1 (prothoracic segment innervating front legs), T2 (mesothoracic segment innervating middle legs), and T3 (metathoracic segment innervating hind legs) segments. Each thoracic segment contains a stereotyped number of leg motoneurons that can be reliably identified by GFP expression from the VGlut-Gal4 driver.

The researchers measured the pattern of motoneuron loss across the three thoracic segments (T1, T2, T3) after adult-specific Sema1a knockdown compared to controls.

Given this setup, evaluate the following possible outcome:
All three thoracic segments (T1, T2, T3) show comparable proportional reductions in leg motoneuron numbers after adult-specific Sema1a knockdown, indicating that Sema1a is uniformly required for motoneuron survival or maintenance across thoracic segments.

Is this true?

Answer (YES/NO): NO